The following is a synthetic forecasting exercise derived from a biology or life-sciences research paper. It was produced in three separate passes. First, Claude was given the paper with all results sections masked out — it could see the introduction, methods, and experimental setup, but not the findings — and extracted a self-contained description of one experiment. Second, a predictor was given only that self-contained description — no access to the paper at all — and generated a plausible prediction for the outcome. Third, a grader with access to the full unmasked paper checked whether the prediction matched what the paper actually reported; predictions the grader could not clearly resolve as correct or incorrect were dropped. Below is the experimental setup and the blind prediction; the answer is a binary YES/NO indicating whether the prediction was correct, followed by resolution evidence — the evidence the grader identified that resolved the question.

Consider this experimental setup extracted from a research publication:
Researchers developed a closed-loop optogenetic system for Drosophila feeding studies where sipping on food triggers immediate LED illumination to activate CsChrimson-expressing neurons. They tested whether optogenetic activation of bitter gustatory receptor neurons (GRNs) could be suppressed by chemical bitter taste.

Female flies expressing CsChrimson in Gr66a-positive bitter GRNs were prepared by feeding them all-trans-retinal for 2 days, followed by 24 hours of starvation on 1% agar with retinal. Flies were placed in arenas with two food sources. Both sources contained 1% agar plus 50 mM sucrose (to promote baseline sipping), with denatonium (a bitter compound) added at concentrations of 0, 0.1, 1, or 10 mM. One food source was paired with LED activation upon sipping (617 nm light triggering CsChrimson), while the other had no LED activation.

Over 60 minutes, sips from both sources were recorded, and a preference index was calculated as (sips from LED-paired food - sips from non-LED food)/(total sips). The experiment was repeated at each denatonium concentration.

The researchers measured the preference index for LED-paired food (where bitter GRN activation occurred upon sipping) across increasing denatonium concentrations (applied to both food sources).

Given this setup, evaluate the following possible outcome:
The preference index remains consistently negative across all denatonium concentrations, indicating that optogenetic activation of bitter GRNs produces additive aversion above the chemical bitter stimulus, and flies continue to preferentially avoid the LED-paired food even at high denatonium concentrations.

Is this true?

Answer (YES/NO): NO